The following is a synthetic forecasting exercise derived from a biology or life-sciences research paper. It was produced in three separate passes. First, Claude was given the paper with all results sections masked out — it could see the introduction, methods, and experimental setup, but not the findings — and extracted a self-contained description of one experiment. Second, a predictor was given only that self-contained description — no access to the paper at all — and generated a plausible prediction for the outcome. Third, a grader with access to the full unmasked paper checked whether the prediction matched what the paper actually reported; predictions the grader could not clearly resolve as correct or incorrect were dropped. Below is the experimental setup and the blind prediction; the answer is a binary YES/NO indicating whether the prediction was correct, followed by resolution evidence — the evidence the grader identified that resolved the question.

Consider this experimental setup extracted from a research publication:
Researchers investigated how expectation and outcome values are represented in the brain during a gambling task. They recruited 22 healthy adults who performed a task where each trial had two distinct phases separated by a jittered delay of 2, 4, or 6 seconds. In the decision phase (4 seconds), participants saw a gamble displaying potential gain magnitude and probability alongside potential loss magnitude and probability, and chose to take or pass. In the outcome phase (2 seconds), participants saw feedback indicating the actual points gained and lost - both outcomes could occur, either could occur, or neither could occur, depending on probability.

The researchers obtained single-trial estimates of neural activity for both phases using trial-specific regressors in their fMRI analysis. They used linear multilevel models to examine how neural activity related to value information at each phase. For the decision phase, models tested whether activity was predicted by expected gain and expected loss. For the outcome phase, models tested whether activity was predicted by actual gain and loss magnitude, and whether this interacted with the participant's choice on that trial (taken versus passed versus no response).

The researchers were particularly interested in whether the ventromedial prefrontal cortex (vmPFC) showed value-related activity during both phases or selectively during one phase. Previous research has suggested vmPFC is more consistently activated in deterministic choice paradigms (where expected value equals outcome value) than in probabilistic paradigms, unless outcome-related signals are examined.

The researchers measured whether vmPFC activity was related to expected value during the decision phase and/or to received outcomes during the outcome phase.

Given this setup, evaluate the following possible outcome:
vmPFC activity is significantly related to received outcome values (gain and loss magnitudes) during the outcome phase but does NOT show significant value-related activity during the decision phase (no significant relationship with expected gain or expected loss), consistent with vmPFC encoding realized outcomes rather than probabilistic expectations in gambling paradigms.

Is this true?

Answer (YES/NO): NO